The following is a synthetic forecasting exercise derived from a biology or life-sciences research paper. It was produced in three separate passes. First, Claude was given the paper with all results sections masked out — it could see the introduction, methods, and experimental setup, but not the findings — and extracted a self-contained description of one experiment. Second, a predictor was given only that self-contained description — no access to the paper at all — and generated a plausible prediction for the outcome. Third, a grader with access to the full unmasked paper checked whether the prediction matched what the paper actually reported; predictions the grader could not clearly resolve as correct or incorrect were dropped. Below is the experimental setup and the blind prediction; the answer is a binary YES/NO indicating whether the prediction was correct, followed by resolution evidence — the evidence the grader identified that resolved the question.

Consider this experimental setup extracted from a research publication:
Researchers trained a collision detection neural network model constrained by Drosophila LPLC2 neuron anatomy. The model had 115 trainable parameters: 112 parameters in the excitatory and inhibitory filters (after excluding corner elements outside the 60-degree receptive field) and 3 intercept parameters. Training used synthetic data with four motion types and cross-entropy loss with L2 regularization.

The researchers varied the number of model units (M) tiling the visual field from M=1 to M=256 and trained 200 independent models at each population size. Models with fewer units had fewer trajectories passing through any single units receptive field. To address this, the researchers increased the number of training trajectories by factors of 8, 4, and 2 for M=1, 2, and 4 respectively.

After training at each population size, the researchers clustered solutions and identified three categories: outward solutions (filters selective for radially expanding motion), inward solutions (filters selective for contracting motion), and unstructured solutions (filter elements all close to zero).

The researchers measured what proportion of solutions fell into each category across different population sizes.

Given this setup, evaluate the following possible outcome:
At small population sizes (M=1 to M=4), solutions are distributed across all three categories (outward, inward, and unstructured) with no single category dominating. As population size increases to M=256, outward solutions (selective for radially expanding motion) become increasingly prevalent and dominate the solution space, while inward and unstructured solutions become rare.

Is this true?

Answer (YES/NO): YES